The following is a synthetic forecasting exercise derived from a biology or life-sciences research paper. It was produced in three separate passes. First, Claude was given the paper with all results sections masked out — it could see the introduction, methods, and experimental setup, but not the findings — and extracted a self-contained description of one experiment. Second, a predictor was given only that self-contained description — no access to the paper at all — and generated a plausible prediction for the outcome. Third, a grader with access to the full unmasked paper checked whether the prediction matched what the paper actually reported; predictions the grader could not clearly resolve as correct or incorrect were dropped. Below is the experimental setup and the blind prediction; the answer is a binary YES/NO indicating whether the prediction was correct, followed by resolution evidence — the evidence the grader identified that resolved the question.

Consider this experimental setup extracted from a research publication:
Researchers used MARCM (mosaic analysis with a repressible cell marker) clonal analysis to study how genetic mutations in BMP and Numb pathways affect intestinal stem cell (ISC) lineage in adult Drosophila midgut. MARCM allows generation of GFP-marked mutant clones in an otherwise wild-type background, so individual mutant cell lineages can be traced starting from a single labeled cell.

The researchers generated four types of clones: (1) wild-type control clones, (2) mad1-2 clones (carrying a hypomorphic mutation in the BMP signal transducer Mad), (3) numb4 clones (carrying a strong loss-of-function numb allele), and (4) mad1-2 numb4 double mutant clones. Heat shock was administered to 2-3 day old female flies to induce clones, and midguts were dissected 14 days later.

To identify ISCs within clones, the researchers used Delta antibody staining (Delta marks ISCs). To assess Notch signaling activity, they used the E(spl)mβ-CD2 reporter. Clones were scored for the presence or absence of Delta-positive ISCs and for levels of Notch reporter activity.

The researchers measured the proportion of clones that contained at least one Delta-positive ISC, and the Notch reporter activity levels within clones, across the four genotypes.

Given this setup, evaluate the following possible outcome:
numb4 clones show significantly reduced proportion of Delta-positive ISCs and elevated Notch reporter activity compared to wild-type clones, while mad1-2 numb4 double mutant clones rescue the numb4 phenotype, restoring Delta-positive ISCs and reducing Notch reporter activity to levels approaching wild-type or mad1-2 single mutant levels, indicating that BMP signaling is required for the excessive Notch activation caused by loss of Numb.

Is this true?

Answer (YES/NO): NO